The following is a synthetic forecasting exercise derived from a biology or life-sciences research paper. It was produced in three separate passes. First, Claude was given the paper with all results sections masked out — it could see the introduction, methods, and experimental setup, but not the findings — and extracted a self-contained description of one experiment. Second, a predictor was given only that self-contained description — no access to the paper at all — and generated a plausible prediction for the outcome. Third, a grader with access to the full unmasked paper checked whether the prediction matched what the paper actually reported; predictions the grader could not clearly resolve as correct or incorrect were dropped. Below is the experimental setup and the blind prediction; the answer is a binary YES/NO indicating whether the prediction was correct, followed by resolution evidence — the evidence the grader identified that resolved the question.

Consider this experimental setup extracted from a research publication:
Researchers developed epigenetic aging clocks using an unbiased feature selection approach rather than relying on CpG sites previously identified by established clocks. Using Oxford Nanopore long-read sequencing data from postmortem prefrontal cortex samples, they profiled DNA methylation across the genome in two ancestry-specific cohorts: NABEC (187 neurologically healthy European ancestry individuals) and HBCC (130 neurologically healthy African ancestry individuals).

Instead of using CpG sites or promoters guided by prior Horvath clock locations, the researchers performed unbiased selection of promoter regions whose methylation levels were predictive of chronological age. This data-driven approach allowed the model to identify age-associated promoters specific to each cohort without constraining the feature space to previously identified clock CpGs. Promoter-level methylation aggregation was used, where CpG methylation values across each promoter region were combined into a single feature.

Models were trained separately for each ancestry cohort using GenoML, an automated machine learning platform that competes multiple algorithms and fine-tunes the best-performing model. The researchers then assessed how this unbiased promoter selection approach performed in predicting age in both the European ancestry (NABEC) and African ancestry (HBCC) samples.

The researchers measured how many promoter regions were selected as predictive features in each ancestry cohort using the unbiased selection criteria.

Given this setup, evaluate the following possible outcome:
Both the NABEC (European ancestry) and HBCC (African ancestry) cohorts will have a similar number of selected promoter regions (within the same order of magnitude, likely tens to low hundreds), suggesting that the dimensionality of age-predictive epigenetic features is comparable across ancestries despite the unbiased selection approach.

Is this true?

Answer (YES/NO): NO